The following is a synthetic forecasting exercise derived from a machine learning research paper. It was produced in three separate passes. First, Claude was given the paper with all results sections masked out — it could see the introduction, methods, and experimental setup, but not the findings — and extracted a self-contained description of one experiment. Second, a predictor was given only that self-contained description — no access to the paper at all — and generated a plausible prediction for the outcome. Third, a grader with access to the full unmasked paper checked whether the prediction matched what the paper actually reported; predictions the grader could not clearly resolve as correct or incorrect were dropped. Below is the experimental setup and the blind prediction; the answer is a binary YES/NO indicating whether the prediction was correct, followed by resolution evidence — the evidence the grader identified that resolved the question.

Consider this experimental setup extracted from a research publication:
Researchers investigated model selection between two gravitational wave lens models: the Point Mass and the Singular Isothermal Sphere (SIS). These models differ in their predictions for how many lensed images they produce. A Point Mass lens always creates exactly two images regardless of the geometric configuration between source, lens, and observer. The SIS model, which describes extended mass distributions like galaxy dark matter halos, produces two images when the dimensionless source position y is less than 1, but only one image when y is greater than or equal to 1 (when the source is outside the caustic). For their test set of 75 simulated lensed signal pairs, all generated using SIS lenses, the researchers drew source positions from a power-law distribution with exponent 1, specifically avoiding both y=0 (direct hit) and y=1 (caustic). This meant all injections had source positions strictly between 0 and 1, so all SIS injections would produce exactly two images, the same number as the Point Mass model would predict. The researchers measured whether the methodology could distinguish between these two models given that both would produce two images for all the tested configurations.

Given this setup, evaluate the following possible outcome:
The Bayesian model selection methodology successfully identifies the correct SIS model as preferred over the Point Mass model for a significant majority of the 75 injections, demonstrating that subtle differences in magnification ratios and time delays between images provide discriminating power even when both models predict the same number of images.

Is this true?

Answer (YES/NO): YES